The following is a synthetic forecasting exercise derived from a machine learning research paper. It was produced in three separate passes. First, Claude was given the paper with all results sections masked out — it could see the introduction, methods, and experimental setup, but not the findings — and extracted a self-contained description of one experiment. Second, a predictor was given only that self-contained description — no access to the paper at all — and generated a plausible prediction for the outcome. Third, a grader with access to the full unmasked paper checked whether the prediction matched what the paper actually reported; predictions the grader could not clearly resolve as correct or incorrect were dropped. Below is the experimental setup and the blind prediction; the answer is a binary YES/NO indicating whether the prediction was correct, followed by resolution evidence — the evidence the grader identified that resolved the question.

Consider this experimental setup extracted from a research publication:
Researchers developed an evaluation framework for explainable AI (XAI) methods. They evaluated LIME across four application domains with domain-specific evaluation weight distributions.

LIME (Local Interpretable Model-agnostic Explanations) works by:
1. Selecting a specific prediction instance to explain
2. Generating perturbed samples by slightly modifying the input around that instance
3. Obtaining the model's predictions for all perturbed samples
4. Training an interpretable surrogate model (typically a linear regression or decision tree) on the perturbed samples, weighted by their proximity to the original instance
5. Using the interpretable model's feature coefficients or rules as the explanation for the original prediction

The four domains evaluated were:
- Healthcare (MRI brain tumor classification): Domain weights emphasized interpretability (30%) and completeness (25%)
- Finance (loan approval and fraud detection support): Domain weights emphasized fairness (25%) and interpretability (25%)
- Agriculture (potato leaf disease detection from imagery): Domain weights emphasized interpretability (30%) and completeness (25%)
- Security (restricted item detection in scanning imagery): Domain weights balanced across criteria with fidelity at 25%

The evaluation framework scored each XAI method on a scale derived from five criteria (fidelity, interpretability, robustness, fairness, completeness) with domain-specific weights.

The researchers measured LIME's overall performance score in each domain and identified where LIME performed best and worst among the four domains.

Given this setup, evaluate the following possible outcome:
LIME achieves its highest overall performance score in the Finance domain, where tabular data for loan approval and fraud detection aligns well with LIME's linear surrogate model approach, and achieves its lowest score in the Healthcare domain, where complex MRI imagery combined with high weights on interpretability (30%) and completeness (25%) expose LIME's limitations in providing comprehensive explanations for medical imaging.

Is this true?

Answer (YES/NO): NO